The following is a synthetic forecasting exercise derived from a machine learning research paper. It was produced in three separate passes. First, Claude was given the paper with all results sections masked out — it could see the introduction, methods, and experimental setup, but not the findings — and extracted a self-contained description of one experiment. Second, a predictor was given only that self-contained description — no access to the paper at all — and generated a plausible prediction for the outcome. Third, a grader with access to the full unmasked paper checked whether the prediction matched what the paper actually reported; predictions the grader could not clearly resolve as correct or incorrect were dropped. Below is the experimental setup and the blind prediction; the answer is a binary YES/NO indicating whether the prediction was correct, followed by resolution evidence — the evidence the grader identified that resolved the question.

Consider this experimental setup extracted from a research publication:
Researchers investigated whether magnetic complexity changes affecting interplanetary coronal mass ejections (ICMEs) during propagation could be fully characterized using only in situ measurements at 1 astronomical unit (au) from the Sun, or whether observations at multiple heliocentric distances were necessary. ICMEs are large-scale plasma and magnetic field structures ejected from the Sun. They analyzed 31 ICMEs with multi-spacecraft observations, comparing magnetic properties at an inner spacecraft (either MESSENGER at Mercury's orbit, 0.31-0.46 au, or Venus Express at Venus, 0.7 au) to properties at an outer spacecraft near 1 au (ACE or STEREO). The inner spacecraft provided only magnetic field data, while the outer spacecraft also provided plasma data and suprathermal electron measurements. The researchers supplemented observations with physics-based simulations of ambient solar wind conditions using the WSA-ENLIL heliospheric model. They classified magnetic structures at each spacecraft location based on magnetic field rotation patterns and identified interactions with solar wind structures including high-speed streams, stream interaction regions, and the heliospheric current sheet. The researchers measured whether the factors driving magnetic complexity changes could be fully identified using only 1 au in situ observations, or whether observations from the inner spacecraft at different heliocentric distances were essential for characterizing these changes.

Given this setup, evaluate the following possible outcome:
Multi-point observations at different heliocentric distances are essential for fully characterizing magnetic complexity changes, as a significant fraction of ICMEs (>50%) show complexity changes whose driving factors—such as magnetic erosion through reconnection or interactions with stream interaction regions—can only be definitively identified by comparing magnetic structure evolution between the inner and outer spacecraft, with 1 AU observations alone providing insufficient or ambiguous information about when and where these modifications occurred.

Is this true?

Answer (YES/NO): YES